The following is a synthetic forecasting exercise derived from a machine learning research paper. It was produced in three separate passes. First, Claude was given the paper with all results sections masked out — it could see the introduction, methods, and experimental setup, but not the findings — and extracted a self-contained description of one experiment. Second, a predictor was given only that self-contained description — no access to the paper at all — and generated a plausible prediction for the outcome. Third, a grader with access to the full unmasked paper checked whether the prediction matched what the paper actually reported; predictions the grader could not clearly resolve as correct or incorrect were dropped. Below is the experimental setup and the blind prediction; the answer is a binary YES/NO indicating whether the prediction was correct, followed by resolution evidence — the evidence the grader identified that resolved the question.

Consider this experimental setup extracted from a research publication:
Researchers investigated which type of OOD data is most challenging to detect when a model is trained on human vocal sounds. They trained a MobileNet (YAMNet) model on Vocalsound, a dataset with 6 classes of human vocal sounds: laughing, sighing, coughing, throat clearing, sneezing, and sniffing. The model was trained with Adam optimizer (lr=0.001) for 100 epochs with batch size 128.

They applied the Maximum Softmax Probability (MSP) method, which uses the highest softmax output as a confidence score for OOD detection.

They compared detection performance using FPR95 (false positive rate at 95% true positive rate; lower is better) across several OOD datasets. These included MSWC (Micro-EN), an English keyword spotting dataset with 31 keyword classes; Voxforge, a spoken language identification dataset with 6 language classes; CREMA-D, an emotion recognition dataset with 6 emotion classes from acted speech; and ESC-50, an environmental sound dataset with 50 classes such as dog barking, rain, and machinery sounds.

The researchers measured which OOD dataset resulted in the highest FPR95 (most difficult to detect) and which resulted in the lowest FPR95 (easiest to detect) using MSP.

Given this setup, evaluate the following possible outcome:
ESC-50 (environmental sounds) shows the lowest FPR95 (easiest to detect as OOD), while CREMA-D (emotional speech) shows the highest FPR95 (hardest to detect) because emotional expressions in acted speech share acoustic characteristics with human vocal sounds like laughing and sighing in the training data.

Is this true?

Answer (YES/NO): NO